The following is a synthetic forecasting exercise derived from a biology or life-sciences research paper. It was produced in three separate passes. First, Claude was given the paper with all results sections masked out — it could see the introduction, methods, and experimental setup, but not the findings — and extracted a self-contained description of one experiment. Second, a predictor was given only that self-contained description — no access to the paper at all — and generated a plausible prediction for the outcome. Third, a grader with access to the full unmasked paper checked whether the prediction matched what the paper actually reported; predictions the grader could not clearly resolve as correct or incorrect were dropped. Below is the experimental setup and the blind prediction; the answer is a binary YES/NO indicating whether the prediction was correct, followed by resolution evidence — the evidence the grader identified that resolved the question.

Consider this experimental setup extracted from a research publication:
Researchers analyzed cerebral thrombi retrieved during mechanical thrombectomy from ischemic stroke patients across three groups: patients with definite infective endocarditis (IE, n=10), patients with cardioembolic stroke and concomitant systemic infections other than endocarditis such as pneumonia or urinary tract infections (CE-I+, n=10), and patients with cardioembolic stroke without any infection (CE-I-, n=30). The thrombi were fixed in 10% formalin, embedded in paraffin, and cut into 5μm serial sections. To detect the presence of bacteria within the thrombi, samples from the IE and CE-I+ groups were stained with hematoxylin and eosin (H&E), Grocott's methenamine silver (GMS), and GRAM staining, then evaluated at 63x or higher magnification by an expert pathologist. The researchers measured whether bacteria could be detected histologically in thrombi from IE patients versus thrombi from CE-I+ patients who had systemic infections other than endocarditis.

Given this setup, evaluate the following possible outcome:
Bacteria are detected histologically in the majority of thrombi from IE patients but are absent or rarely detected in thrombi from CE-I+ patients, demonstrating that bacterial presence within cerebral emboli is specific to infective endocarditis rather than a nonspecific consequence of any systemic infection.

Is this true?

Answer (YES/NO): YES